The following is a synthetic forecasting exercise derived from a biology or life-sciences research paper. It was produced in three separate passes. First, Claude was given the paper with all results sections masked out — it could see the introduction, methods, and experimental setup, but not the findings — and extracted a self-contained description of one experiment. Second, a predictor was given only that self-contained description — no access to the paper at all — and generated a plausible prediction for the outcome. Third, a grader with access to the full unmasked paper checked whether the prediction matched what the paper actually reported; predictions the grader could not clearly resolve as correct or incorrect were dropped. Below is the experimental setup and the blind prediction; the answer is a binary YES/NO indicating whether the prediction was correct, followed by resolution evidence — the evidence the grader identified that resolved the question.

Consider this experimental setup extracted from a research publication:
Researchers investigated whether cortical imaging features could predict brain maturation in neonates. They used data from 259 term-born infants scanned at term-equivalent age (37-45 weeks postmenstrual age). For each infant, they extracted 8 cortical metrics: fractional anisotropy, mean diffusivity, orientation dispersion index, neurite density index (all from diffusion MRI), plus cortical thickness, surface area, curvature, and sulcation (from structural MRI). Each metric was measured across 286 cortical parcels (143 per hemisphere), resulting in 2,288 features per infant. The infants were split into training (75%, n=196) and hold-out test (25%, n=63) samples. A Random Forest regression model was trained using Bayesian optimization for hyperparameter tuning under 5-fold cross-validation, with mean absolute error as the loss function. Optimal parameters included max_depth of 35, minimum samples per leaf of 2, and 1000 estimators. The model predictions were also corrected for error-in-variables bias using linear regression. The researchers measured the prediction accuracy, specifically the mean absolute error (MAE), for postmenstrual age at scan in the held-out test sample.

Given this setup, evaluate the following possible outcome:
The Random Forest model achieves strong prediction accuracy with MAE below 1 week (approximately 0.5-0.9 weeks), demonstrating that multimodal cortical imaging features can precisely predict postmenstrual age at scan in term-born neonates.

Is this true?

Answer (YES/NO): YES